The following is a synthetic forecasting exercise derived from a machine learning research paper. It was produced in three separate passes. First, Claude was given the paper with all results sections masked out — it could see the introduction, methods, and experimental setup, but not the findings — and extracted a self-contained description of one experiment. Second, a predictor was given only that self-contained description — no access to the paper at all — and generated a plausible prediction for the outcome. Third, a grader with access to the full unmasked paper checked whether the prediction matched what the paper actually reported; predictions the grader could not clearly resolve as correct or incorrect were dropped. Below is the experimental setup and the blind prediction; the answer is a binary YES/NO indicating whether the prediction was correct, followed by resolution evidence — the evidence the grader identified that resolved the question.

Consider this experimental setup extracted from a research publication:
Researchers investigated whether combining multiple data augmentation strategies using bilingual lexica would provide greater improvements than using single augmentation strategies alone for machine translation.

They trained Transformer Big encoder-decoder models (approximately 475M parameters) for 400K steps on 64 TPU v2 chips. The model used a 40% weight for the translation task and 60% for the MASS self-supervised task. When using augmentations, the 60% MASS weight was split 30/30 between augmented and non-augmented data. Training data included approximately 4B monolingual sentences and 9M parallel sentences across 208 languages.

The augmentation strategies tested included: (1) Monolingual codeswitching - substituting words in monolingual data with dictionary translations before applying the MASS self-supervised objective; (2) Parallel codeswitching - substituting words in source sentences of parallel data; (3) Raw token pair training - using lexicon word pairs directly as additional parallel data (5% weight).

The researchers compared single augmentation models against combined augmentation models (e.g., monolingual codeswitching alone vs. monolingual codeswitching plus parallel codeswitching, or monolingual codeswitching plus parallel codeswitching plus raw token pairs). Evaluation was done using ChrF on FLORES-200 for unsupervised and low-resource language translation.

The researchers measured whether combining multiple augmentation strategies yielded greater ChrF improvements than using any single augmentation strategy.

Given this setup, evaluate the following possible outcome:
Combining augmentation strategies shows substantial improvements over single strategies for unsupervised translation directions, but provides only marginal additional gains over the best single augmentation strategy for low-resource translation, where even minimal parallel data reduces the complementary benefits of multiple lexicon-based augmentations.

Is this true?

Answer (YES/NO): NO